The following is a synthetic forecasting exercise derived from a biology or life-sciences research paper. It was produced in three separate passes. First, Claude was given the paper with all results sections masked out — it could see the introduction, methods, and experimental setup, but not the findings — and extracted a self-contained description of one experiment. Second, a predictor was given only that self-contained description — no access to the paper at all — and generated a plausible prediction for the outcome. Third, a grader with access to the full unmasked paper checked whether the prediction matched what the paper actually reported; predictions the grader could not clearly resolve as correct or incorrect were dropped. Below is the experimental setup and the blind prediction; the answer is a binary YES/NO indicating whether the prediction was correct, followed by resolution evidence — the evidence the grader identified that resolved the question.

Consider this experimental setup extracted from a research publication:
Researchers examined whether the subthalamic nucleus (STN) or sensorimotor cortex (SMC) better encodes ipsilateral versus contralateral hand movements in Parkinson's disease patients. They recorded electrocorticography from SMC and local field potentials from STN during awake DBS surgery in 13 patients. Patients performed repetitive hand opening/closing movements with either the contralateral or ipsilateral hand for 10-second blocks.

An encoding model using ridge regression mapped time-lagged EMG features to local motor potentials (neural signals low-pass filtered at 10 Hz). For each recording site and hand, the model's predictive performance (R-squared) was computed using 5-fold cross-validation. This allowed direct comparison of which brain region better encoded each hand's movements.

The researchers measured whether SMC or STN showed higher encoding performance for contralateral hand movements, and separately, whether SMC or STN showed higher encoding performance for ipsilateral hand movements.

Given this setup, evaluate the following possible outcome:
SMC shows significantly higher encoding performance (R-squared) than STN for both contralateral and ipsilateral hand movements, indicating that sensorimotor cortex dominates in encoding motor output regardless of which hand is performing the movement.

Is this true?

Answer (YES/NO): NO